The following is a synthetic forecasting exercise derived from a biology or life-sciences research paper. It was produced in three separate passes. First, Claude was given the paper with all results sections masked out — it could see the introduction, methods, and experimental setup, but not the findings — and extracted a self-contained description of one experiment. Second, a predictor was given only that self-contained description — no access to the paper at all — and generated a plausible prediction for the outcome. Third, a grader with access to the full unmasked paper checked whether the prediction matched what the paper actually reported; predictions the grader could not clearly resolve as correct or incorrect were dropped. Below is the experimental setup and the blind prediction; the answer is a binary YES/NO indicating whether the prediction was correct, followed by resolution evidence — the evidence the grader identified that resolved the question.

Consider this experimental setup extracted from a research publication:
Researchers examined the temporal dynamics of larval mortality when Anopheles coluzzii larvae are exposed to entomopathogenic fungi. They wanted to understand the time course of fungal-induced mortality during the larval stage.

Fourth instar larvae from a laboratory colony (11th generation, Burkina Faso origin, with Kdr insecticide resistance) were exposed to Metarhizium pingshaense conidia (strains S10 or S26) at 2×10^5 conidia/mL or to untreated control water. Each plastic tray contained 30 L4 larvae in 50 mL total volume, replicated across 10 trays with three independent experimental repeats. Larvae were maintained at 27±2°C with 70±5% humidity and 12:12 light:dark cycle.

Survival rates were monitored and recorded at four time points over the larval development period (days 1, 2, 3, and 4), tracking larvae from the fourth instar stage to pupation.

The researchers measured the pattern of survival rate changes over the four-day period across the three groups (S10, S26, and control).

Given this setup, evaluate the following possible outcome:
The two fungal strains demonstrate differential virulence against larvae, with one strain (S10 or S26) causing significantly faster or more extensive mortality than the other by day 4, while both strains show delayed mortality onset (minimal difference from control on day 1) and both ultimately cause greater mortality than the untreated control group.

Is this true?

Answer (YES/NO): NO